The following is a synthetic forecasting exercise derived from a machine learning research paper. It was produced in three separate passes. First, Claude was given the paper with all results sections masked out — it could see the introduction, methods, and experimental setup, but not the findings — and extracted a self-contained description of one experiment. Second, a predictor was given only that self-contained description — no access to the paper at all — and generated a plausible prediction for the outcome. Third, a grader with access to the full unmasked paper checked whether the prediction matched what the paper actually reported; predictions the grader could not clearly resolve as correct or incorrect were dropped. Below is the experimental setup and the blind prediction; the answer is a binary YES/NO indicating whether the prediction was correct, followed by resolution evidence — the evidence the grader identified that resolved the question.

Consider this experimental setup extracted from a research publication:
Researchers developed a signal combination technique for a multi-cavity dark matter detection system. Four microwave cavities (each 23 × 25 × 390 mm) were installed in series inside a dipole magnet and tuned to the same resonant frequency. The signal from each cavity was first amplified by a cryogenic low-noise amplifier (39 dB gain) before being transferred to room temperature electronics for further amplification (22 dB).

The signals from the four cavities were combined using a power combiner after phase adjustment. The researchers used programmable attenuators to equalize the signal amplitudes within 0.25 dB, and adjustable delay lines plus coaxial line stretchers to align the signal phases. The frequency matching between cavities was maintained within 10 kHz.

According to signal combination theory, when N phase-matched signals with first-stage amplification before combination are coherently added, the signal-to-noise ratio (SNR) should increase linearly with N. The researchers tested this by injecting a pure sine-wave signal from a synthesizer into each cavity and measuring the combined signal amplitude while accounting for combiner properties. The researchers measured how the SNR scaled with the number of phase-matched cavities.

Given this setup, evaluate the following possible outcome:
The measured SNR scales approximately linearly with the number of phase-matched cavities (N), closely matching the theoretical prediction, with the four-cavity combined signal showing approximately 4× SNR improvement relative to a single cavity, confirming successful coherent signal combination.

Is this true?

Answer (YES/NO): YES